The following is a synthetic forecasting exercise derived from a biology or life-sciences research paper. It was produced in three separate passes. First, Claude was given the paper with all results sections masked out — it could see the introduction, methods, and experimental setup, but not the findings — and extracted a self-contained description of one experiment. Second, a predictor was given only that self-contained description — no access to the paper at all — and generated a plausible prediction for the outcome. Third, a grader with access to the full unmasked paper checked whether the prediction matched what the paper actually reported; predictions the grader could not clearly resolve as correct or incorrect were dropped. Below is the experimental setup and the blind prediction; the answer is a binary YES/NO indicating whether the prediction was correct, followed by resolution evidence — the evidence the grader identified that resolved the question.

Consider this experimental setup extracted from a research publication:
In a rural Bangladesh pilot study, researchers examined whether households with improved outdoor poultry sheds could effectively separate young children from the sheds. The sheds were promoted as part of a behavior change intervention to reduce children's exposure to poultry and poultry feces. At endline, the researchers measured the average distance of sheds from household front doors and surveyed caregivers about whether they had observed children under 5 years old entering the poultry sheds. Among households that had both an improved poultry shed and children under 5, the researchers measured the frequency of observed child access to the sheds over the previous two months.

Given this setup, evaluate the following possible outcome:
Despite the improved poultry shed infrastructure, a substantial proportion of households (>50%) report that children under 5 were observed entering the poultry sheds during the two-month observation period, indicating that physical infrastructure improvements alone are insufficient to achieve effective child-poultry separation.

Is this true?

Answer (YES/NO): YES